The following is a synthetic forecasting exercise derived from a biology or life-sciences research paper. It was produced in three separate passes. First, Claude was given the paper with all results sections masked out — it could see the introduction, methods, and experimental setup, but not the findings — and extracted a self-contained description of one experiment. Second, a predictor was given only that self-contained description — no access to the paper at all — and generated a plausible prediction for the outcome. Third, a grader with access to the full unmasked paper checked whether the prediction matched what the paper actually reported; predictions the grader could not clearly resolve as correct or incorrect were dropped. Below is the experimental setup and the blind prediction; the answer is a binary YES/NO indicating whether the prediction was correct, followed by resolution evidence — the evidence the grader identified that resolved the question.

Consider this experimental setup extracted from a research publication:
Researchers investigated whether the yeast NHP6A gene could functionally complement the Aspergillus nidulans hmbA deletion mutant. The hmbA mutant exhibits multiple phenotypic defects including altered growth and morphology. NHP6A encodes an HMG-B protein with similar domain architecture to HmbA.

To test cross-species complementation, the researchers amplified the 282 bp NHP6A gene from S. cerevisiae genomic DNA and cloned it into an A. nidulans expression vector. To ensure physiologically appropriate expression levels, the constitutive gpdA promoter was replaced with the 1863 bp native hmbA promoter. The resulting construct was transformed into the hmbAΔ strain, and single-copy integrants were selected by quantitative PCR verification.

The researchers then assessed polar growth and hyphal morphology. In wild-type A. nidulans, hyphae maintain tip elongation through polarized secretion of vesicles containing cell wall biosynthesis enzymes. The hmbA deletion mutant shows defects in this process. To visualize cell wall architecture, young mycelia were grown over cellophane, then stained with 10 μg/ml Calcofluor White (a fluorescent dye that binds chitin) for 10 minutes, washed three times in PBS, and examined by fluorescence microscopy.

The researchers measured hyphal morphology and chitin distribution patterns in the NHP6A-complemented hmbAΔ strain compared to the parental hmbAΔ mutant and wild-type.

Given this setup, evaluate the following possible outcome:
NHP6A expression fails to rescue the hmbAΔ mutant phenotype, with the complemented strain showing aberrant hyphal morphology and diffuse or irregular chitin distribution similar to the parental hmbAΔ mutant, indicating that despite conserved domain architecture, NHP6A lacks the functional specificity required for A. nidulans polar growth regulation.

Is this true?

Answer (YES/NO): NO